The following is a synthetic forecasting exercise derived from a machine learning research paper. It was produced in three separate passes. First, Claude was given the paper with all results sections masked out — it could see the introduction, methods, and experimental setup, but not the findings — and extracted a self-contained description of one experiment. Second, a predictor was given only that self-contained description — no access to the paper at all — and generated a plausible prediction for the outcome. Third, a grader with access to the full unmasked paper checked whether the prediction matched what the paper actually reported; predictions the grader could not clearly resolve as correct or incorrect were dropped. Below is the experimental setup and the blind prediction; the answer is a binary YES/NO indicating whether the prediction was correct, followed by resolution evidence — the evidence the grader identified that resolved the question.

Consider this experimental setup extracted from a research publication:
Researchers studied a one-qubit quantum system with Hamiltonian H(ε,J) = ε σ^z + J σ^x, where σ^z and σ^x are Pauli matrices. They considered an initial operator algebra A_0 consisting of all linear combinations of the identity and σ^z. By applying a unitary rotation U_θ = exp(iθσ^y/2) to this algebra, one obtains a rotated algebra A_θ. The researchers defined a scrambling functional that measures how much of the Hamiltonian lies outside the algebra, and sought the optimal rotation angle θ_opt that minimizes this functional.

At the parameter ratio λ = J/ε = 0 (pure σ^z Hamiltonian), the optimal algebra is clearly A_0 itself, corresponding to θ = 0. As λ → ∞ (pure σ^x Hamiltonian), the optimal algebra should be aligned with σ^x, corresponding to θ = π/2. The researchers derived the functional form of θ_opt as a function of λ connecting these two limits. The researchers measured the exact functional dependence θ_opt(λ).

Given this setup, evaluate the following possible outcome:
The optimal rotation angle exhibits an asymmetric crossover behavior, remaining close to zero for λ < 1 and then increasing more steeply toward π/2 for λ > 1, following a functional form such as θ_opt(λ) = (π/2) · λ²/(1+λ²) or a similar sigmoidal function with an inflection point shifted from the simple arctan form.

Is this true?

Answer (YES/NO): NO